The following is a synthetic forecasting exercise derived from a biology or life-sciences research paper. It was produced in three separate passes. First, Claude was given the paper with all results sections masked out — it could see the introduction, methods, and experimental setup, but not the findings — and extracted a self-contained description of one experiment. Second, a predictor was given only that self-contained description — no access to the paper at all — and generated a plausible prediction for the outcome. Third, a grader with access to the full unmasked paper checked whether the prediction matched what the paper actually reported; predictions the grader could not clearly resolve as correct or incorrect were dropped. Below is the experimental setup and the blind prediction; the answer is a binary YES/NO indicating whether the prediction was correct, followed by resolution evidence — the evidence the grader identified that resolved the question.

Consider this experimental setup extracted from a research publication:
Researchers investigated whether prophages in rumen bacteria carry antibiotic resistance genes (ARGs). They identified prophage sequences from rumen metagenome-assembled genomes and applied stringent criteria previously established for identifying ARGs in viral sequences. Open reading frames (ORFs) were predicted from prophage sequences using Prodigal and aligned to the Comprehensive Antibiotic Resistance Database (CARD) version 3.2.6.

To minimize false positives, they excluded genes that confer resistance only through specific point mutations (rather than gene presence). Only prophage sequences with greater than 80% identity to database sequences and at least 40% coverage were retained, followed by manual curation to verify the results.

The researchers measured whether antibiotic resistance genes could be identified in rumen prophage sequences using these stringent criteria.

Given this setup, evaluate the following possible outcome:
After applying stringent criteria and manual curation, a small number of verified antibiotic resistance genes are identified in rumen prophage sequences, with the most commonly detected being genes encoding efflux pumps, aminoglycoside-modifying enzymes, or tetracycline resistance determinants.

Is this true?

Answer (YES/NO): NO